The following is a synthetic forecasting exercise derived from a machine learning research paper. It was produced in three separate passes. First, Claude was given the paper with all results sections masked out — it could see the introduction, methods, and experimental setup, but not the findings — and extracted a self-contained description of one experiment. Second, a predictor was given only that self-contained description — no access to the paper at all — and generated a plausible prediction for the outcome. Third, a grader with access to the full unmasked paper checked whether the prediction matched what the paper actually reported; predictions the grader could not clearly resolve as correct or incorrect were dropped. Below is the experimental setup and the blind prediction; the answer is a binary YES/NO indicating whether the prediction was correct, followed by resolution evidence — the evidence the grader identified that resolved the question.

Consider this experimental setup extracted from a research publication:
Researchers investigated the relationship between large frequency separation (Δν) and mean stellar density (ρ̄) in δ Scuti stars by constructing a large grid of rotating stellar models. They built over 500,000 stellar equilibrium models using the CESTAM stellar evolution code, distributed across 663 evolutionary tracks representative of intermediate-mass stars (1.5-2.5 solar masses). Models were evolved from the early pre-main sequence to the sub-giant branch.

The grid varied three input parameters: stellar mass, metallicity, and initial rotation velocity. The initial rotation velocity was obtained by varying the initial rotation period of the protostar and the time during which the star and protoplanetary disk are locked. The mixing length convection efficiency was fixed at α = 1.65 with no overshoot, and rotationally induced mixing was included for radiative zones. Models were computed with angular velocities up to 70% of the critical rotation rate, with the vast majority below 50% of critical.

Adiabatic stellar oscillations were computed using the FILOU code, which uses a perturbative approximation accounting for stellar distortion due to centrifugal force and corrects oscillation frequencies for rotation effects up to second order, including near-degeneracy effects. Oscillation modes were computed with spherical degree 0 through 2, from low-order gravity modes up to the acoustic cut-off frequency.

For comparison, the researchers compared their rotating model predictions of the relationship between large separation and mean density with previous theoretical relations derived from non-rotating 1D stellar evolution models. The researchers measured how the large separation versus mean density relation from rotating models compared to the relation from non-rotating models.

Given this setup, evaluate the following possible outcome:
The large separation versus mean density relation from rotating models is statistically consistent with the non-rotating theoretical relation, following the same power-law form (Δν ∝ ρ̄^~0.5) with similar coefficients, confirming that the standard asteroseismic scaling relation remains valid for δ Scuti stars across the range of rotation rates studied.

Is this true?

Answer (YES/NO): NO